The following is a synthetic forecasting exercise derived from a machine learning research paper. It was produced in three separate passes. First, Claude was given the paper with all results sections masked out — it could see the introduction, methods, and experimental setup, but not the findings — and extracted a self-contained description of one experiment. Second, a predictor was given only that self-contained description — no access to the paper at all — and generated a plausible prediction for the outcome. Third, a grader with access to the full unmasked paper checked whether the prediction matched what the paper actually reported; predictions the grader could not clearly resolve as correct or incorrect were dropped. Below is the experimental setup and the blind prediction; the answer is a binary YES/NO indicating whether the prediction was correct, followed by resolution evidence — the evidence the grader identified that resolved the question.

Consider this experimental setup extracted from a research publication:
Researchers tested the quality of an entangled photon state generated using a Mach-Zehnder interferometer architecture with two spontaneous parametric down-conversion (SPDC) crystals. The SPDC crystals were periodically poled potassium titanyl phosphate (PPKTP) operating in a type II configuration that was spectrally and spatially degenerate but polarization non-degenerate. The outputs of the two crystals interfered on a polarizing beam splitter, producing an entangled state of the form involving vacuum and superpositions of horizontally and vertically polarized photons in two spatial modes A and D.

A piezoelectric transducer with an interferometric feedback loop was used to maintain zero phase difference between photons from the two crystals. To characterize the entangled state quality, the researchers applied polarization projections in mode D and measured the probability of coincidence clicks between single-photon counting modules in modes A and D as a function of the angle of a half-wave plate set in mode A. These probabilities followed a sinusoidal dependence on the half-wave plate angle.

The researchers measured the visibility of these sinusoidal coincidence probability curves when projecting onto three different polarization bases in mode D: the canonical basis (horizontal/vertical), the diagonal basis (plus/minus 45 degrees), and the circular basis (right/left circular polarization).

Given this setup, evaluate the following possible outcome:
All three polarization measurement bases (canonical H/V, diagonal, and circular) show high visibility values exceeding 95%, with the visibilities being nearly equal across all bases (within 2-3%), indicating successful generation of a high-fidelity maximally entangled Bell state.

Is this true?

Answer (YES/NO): NO